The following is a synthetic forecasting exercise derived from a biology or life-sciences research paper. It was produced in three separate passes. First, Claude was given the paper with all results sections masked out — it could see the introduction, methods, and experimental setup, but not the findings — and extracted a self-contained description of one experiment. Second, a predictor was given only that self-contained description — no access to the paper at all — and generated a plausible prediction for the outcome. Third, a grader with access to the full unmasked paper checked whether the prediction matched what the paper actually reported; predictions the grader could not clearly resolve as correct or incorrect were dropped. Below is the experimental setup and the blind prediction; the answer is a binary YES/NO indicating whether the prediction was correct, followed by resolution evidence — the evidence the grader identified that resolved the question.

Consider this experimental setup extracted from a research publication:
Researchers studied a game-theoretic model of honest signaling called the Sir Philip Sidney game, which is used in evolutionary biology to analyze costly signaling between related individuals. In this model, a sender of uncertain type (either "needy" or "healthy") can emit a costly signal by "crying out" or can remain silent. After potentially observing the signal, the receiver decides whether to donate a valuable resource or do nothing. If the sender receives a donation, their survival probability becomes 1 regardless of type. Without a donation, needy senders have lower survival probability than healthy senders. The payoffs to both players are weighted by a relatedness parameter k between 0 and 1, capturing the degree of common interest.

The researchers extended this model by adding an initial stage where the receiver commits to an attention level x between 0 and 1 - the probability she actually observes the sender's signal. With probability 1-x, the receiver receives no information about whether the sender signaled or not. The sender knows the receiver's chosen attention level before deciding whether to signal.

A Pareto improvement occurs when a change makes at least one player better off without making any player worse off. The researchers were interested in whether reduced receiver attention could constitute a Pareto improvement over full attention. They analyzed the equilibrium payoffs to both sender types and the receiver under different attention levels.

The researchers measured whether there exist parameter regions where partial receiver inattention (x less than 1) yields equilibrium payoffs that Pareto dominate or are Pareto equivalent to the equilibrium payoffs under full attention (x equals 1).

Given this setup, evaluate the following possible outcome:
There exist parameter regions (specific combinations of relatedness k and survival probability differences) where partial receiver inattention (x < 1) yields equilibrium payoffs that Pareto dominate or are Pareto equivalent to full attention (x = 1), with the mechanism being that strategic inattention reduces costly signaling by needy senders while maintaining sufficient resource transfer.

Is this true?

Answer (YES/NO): NO